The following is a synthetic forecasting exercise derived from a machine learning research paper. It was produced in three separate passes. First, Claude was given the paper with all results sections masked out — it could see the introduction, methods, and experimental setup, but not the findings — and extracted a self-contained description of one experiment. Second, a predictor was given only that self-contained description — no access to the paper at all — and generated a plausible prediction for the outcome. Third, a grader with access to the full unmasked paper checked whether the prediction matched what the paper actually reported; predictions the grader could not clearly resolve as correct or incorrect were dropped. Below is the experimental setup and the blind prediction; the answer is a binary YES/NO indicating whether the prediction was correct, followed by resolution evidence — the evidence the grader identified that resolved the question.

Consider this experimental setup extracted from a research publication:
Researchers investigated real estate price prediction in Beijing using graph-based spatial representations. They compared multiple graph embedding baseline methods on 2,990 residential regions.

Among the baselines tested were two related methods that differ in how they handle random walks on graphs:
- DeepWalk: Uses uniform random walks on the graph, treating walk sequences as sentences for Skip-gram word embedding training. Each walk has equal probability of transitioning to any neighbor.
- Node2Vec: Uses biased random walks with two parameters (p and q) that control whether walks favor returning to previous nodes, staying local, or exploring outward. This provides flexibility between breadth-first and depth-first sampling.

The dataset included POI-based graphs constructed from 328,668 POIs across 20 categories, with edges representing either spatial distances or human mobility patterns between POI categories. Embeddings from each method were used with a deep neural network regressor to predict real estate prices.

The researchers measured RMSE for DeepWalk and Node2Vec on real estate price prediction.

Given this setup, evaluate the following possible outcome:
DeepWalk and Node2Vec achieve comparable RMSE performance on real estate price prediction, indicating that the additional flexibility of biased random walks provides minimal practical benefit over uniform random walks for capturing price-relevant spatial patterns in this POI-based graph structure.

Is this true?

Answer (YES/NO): NO